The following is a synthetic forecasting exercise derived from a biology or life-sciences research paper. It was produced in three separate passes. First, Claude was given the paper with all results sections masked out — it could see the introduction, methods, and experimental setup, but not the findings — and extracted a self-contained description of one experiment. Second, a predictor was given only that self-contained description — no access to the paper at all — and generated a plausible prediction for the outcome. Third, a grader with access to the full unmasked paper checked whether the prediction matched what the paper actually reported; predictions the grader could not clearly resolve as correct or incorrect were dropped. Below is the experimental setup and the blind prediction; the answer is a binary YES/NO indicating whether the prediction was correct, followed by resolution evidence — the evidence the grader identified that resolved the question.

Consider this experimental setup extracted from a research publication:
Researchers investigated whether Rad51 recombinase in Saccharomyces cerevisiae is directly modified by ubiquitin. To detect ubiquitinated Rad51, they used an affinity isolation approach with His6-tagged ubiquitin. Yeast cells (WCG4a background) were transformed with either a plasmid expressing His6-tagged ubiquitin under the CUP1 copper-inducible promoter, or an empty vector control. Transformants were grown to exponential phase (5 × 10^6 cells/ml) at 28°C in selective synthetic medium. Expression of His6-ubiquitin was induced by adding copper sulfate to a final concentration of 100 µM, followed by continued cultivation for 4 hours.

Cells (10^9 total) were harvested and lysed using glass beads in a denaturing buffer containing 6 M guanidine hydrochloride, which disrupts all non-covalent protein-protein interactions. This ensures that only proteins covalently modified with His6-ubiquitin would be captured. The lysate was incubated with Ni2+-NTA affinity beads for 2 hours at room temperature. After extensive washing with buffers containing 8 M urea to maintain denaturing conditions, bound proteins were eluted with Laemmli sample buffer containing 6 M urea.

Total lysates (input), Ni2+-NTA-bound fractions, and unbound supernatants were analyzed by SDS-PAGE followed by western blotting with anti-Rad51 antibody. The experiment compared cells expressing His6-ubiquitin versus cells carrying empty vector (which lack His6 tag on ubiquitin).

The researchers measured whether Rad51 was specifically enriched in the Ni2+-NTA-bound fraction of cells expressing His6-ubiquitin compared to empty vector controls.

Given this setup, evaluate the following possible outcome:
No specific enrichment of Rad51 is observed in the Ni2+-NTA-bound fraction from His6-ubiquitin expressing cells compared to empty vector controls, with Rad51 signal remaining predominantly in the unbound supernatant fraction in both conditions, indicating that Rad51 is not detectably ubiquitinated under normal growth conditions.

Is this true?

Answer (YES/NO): NO